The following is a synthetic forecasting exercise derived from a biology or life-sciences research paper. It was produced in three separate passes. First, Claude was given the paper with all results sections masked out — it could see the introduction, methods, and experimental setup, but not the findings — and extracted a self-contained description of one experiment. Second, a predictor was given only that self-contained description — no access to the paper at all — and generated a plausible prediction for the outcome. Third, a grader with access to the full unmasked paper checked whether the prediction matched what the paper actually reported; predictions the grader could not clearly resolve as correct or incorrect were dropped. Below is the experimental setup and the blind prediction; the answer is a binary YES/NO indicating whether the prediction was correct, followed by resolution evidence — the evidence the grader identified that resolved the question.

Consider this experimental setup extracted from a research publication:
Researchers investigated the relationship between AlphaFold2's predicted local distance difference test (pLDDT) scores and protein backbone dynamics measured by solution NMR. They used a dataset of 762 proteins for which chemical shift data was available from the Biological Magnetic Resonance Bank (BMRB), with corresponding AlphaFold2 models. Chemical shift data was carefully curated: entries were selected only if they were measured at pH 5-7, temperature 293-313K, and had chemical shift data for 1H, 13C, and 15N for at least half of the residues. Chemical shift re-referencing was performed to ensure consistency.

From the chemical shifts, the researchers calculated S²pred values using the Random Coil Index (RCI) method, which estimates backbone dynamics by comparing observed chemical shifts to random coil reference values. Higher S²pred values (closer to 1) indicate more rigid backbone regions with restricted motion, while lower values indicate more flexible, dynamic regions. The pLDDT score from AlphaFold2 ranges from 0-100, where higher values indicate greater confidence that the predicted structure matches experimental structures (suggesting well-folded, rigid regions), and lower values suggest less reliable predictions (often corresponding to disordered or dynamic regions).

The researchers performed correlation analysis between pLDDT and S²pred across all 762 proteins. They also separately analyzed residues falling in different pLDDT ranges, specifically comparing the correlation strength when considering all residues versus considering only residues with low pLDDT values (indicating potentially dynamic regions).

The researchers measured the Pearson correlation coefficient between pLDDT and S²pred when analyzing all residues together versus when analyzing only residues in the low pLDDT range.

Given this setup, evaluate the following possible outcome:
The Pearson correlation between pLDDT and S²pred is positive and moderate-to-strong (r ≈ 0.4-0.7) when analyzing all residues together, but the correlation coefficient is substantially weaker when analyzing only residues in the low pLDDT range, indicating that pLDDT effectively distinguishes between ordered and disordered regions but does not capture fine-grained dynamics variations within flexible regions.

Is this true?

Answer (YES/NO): YES